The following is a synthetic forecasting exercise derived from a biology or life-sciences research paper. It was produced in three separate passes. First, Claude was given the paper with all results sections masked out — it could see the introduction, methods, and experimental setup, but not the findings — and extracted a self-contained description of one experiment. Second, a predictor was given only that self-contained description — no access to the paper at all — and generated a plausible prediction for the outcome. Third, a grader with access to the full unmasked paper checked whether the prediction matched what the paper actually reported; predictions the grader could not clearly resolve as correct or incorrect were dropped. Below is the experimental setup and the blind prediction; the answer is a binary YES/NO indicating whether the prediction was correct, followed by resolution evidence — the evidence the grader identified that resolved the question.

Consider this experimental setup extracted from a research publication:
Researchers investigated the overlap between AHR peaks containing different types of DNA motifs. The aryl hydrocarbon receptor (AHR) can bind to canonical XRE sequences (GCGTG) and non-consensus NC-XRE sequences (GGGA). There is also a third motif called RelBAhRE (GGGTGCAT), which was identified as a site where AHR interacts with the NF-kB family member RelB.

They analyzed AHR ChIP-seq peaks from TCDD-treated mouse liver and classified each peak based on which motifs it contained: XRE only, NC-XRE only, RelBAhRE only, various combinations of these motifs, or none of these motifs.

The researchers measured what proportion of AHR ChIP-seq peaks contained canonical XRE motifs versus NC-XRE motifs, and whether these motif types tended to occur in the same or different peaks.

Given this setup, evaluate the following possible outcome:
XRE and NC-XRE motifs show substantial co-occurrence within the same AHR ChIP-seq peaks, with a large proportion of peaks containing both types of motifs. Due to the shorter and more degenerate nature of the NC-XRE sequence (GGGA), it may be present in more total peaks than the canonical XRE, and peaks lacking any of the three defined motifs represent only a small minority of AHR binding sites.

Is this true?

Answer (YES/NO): YES